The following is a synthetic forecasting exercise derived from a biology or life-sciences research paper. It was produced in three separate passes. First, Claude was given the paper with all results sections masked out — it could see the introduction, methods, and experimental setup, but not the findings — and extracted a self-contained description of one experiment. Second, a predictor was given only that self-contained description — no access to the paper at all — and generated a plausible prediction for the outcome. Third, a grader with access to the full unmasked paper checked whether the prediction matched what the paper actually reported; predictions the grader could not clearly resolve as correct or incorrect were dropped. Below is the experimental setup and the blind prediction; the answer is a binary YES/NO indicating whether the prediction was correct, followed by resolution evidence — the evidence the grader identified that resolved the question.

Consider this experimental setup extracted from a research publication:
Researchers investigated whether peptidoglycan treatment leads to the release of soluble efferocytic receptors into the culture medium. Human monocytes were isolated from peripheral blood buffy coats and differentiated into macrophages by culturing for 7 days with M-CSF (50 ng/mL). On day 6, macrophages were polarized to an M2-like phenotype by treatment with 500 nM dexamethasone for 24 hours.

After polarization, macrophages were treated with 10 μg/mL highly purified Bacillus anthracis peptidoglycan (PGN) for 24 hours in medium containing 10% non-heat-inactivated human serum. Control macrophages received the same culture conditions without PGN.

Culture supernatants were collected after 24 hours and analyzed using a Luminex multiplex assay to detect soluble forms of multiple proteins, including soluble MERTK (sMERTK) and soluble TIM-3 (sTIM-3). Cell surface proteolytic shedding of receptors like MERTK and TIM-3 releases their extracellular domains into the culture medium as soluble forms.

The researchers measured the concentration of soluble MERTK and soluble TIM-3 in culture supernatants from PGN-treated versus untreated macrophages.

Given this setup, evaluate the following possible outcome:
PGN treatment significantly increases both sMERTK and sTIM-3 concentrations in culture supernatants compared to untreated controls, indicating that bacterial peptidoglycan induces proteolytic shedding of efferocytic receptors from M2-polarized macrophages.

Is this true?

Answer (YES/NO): NO